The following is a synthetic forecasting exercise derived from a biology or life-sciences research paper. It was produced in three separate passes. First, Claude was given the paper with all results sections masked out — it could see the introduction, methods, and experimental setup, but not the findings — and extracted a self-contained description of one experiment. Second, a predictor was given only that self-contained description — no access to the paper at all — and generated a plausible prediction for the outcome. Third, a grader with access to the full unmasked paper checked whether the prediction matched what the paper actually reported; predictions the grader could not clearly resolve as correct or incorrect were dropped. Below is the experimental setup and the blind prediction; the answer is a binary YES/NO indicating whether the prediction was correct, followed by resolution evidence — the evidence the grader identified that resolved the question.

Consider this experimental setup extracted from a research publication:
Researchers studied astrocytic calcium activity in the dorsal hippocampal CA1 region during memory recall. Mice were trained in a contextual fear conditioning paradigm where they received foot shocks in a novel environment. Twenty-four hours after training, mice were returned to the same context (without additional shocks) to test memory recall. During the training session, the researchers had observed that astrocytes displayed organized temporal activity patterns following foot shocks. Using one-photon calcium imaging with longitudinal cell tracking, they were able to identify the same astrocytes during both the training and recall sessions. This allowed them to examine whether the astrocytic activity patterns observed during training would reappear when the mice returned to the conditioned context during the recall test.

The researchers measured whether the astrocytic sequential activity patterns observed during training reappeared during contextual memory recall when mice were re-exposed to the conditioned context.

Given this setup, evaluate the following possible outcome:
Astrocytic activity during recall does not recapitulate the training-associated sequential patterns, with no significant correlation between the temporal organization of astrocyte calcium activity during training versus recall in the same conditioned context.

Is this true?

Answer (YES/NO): NO